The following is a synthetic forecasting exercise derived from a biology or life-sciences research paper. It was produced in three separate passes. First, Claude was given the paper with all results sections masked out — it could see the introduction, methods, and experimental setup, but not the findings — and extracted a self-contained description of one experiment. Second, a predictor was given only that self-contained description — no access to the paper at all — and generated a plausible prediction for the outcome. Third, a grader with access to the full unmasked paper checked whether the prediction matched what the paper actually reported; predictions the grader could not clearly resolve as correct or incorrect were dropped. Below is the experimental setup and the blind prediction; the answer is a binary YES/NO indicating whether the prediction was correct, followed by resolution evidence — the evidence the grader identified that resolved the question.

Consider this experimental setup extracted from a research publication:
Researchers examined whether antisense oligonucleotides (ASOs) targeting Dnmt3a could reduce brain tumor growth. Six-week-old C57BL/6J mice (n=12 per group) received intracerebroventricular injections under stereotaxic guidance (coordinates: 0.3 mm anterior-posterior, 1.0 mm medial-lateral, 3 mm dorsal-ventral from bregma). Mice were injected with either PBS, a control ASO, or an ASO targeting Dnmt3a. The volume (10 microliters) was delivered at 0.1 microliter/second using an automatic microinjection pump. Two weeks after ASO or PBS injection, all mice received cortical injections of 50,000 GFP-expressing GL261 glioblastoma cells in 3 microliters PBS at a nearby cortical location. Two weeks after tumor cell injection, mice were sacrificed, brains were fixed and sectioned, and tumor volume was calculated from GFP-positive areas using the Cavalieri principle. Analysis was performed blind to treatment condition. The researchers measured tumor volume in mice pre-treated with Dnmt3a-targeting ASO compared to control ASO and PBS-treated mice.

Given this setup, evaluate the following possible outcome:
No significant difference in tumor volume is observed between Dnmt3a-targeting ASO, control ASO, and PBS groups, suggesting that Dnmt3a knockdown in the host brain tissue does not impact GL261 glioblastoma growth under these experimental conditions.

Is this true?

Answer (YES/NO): NO